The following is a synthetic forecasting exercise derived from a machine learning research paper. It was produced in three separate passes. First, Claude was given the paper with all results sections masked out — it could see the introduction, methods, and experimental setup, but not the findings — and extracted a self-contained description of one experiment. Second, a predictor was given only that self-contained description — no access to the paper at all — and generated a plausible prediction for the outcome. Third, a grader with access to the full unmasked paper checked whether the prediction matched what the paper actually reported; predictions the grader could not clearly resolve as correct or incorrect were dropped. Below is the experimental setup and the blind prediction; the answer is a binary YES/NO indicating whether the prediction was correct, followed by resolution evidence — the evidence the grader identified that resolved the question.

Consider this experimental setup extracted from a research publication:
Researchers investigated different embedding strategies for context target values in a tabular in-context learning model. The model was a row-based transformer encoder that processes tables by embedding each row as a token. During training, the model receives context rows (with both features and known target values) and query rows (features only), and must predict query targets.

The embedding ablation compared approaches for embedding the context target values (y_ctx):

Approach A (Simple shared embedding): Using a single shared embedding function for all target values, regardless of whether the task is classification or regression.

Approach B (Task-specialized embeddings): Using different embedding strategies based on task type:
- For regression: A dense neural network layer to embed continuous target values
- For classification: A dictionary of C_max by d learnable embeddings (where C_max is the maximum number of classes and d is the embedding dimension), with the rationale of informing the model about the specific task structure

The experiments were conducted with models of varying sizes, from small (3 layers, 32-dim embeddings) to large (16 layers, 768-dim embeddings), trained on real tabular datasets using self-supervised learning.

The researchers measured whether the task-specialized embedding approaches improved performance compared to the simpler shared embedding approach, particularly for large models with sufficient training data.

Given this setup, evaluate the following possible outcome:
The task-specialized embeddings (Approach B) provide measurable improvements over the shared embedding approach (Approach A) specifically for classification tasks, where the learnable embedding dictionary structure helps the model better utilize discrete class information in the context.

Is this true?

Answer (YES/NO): NO